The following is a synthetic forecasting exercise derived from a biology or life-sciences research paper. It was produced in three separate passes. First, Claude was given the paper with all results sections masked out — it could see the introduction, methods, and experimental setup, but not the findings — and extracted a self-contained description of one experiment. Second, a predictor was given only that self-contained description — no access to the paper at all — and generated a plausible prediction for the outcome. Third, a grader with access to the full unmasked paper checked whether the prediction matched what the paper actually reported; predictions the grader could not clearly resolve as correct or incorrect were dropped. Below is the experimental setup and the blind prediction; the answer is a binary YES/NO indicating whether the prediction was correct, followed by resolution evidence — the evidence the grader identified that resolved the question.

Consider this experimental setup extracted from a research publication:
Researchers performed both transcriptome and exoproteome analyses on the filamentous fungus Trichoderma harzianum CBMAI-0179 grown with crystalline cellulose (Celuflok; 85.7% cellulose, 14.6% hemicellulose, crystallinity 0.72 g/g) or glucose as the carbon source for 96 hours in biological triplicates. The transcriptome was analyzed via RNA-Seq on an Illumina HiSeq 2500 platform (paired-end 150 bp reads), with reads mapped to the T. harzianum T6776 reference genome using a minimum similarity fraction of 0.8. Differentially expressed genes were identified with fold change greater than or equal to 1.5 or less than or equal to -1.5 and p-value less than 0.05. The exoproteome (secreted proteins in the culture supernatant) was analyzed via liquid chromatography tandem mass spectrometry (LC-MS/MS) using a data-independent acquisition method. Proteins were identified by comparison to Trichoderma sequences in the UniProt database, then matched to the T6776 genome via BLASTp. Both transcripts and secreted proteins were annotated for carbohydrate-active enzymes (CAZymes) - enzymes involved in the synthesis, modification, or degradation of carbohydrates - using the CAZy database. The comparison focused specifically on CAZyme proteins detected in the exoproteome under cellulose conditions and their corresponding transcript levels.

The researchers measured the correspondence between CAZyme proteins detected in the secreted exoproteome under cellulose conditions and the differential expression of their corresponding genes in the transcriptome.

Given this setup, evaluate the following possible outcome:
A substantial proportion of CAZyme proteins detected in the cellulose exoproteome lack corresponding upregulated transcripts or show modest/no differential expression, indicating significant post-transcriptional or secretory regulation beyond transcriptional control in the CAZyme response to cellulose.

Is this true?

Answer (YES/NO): NO